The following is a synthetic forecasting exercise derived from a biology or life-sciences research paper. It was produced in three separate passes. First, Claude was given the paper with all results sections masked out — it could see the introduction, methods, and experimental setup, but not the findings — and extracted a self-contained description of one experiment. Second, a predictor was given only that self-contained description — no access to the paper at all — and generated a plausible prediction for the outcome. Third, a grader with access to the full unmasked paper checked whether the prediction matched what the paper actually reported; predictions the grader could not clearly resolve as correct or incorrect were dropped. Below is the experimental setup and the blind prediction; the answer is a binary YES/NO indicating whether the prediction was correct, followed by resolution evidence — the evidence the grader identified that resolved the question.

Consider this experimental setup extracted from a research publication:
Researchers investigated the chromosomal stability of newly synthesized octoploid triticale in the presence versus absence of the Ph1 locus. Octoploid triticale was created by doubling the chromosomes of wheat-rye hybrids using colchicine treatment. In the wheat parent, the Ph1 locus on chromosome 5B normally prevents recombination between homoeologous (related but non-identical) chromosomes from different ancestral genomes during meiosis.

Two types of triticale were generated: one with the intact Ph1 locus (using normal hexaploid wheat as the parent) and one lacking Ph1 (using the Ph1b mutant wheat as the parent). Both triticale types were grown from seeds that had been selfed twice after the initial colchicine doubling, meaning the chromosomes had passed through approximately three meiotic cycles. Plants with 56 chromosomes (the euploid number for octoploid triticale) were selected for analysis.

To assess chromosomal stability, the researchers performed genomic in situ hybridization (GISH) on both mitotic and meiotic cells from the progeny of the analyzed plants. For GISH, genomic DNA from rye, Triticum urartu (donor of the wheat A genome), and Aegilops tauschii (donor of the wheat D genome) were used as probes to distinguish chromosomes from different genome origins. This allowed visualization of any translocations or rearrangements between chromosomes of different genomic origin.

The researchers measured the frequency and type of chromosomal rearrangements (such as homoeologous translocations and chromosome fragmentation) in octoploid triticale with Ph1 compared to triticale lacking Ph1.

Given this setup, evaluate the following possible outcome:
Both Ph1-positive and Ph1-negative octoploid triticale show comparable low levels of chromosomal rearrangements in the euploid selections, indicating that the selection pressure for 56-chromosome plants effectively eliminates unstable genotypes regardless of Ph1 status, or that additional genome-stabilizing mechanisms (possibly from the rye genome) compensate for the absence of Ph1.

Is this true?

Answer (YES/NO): NO